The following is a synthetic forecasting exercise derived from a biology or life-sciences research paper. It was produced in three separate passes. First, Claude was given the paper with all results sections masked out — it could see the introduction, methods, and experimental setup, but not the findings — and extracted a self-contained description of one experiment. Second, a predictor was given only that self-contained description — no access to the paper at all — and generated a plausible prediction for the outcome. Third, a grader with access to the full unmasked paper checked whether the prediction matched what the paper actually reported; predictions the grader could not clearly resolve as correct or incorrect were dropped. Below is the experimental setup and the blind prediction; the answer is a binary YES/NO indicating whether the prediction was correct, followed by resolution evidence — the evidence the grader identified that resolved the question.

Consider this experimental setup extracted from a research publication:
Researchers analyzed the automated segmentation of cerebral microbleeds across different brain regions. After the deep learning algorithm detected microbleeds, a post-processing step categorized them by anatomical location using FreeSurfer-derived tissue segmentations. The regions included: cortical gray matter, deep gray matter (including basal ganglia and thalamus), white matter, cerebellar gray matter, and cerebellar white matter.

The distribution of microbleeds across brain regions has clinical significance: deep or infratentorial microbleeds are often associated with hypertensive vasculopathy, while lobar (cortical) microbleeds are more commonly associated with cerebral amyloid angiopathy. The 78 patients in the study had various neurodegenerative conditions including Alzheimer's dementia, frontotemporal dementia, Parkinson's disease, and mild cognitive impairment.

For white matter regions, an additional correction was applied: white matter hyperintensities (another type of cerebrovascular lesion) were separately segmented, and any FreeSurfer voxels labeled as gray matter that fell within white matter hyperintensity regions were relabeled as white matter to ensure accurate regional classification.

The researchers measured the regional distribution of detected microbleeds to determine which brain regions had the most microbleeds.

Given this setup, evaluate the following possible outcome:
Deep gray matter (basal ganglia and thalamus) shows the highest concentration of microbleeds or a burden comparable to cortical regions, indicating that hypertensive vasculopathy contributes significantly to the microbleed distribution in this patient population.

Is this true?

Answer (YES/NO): NO